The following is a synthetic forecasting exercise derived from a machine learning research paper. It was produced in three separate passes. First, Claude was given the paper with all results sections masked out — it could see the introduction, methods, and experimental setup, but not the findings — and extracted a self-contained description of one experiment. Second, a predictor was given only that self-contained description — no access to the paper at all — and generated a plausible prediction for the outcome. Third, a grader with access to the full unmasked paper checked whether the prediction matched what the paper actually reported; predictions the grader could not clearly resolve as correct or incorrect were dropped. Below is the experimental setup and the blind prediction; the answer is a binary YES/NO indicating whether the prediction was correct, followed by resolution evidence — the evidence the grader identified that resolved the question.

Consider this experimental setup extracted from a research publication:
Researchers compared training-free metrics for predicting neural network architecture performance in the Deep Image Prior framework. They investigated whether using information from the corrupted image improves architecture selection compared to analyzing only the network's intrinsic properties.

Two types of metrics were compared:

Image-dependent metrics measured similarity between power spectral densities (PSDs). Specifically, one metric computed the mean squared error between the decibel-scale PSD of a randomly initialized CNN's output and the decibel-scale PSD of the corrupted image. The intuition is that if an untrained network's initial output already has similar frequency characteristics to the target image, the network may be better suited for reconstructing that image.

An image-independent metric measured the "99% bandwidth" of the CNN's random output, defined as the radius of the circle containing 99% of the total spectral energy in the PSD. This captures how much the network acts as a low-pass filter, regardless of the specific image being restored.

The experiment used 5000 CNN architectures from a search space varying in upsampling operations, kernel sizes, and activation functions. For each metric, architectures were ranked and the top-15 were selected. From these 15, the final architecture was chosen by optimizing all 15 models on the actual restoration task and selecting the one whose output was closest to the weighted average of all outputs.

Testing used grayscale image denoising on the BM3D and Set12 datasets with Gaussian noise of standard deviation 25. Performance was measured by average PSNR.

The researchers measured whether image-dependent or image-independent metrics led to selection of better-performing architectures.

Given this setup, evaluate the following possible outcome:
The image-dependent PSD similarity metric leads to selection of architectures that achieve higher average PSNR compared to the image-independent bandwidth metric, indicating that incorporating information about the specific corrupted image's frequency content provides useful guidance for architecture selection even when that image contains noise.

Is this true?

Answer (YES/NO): NO